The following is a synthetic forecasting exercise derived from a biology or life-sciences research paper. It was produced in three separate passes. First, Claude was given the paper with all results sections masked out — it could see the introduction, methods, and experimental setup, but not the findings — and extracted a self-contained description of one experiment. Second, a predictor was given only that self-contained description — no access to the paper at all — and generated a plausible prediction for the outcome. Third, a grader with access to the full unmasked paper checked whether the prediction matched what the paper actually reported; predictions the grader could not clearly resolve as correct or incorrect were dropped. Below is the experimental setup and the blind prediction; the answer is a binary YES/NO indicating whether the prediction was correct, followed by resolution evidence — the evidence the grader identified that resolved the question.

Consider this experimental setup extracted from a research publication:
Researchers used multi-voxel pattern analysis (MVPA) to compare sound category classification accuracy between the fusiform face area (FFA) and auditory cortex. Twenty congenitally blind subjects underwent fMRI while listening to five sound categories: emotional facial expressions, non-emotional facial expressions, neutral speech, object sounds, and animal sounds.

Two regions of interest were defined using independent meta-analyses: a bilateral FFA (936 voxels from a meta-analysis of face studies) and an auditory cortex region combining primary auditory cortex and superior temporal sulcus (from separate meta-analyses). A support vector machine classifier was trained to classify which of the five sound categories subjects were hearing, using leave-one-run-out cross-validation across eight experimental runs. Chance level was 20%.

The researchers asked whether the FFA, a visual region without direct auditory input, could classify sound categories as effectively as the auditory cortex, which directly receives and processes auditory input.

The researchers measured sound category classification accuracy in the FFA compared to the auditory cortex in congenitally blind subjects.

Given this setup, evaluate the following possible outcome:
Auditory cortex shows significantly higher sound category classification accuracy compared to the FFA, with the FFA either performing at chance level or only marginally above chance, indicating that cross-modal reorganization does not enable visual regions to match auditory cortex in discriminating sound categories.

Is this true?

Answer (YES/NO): NO